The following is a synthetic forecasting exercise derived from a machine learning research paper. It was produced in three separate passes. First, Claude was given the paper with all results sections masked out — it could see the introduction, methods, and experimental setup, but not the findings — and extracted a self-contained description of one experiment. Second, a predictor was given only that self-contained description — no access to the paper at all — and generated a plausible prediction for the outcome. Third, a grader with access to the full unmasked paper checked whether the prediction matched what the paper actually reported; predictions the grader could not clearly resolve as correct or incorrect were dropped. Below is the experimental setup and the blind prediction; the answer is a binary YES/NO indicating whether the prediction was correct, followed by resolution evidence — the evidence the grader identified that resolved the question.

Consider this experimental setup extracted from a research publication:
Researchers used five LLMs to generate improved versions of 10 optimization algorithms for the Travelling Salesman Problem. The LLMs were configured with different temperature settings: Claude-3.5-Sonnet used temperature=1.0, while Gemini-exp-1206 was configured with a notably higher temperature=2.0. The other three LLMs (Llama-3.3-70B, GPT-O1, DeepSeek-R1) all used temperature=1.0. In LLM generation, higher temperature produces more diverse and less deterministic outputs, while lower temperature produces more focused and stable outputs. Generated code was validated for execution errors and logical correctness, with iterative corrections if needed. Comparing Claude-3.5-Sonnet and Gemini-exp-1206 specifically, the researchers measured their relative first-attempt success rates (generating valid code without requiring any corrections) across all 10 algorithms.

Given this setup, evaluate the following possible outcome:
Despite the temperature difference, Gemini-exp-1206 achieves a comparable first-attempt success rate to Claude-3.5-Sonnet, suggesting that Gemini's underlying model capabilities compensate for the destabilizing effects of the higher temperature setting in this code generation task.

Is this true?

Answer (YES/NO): NO